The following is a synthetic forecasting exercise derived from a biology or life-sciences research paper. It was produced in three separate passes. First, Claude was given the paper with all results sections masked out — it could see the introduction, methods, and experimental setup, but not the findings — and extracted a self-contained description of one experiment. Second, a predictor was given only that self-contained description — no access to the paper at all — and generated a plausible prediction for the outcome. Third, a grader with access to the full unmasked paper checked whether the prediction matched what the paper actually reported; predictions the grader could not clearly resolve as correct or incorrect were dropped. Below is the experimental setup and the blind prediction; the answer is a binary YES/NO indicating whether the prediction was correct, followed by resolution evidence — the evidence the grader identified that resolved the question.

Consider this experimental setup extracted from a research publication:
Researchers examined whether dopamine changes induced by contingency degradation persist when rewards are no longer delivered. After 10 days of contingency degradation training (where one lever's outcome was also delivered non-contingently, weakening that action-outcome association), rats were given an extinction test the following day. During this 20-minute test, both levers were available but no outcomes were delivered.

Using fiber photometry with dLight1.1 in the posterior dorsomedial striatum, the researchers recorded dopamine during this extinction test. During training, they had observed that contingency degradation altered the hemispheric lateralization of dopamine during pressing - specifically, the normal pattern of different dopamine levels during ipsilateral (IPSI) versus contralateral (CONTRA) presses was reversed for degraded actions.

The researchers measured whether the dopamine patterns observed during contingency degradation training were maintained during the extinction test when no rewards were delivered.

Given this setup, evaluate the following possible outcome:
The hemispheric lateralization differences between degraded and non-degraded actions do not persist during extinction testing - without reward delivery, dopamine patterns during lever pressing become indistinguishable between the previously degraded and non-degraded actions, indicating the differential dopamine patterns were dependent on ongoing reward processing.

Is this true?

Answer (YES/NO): NO